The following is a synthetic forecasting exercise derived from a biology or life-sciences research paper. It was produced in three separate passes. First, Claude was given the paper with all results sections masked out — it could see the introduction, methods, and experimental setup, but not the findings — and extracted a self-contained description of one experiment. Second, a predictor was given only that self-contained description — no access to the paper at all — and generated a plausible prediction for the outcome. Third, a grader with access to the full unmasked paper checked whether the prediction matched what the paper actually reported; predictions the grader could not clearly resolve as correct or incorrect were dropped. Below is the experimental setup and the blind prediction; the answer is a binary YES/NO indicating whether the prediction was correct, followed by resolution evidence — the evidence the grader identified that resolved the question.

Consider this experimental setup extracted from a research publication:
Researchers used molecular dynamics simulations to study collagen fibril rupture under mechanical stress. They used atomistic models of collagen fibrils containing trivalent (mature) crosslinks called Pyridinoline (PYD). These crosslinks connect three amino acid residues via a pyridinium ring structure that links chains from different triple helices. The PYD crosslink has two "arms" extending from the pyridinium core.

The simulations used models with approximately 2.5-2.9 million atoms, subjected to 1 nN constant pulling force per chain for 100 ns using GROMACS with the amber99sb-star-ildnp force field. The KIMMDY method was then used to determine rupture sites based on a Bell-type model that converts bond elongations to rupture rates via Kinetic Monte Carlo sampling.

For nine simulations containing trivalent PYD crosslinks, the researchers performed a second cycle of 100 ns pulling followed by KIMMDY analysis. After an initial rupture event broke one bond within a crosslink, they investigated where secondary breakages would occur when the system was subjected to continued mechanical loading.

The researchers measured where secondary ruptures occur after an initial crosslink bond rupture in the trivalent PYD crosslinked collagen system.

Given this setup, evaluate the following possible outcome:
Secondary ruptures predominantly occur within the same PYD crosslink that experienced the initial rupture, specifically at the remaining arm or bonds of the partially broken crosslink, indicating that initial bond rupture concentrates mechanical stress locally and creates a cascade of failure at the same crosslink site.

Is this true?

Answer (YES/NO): NO